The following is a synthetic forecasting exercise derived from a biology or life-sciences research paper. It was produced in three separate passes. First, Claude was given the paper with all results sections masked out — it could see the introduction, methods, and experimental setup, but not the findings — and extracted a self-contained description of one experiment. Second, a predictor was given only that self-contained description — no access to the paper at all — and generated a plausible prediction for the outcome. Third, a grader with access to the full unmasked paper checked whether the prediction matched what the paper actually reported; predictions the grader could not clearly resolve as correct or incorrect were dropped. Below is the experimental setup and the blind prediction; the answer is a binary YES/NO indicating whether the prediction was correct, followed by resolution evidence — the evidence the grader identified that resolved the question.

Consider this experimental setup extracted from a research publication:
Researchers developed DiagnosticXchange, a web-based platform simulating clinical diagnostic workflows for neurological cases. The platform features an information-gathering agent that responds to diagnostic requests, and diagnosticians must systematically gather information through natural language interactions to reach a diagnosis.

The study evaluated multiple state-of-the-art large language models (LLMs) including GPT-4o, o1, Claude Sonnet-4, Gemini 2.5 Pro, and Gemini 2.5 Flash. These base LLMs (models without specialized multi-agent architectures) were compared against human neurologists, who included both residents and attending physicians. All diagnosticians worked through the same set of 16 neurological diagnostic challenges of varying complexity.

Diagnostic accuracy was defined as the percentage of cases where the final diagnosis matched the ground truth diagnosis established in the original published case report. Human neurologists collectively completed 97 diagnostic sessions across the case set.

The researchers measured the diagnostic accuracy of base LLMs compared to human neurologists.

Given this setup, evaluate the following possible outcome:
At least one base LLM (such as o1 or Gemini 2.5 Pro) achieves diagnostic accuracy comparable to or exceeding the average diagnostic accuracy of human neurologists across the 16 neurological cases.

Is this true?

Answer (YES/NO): YES